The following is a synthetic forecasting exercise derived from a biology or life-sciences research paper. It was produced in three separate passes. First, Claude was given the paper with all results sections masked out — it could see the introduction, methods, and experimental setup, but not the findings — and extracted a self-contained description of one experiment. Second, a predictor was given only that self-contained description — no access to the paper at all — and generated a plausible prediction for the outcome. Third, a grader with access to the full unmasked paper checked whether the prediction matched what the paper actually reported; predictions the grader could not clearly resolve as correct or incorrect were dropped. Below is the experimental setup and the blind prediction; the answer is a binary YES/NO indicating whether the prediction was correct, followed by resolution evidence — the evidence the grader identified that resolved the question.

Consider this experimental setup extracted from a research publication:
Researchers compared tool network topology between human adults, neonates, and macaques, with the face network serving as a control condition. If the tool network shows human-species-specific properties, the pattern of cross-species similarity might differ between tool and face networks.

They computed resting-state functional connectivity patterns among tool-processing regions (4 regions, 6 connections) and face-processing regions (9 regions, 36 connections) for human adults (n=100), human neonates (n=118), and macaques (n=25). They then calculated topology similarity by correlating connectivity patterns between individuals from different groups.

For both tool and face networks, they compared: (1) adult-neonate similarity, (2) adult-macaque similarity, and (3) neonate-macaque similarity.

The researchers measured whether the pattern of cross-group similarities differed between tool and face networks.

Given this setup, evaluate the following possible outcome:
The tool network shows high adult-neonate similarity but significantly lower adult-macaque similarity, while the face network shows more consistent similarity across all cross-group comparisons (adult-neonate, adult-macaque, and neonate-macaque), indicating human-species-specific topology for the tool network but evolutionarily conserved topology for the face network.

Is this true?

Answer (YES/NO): YES